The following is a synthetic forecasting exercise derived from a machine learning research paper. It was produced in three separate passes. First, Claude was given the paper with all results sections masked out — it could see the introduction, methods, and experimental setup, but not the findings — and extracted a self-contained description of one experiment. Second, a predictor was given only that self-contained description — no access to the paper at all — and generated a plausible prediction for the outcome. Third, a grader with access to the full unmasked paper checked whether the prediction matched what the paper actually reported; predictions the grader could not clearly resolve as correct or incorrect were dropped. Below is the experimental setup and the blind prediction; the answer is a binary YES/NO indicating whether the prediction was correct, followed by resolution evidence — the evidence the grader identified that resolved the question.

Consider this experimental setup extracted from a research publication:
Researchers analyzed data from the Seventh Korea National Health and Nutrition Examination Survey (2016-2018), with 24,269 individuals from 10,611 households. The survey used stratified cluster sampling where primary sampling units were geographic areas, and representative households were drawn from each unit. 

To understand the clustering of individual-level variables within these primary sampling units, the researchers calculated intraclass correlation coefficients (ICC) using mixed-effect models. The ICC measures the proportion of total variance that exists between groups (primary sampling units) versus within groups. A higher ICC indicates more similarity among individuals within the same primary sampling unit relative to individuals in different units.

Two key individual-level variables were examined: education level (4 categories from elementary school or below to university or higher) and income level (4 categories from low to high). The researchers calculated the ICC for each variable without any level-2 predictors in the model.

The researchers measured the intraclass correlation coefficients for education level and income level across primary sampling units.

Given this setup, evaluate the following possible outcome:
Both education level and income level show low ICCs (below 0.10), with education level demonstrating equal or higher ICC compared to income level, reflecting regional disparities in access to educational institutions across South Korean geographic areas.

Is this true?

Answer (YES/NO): NO